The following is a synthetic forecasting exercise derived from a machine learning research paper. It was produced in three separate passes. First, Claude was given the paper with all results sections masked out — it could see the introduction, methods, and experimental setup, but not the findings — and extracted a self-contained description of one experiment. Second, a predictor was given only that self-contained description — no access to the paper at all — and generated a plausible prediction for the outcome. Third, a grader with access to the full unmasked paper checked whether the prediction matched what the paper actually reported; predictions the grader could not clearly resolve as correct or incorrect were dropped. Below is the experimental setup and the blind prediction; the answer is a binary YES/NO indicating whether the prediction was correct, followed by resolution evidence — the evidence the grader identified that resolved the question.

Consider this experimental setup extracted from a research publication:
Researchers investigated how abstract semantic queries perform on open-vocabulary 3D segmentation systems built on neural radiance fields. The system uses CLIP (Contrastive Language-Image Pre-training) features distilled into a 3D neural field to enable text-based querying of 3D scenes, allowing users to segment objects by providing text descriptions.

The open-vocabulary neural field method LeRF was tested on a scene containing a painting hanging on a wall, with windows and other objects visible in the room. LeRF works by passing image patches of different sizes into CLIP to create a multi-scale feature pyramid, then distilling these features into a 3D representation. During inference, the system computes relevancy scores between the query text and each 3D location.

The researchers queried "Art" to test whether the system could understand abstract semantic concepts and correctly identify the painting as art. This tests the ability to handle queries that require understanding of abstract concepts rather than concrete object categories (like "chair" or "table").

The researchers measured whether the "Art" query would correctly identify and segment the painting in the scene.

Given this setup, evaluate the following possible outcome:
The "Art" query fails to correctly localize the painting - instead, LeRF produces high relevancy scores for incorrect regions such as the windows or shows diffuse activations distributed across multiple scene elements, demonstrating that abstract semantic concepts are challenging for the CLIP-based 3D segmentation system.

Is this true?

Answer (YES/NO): YES